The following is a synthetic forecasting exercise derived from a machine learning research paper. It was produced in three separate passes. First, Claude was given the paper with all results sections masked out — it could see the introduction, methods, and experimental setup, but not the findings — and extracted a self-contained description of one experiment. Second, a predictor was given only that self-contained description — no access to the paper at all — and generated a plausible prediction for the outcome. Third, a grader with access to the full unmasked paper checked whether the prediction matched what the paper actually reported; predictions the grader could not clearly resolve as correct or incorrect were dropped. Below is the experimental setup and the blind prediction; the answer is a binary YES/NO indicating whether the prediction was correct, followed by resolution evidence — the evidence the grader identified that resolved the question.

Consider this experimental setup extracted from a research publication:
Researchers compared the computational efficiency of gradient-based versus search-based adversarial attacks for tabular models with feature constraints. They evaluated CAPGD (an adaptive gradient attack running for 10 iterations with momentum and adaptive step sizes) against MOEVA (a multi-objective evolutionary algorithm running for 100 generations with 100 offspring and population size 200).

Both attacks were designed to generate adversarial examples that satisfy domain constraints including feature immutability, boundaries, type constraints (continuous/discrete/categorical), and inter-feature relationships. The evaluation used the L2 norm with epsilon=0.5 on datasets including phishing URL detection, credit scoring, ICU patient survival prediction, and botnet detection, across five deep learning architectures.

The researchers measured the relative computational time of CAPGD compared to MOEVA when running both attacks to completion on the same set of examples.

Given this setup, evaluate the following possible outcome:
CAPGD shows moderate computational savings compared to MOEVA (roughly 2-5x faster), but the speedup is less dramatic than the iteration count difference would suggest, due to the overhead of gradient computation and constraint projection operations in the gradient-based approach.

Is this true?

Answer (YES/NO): NO